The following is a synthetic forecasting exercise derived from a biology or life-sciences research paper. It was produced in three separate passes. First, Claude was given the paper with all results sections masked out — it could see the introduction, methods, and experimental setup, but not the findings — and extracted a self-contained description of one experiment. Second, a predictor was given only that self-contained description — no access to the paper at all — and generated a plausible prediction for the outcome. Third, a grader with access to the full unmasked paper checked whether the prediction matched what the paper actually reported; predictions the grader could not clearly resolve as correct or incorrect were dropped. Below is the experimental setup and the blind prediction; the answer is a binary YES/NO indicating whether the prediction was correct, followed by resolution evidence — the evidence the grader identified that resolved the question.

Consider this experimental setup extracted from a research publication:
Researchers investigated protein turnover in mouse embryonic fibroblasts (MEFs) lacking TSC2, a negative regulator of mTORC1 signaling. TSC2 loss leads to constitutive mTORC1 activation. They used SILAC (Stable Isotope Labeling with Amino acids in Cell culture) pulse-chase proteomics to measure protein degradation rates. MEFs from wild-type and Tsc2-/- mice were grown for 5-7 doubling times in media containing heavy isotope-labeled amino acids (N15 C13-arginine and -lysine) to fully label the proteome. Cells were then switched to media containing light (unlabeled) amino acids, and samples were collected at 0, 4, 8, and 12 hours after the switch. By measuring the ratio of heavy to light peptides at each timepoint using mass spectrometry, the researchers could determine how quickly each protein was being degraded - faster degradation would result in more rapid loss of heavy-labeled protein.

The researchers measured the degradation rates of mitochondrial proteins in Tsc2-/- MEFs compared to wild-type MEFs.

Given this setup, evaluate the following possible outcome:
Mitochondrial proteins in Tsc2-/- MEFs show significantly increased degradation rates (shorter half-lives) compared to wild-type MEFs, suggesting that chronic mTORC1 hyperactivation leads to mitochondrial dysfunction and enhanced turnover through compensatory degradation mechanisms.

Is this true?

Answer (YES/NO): NO